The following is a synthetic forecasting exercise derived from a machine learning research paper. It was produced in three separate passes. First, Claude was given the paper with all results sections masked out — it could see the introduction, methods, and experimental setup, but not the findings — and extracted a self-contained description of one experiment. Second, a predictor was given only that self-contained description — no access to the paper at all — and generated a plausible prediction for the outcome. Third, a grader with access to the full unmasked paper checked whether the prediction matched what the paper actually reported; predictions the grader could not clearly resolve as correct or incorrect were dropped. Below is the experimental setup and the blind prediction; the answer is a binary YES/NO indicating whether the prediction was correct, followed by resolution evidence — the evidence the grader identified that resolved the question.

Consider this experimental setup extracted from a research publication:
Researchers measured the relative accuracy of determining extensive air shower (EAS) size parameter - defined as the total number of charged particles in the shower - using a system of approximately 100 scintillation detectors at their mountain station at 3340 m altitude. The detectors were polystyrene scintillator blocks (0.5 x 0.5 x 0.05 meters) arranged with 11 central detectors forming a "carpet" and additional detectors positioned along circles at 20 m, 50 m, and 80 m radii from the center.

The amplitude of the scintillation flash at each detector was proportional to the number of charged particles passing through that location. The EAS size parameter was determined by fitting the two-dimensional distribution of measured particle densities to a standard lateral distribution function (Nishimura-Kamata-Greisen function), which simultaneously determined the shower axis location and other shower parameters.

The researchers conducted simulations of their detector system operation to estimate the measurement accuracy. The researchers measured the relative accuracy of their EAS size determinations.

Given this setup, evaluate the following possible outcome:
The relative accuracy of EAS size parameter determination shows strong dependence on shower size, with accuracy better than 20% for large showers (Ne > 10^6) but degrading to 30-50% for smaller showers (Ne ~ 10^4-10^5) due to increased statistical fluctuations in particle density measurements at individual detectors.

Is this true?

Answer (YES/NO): NO